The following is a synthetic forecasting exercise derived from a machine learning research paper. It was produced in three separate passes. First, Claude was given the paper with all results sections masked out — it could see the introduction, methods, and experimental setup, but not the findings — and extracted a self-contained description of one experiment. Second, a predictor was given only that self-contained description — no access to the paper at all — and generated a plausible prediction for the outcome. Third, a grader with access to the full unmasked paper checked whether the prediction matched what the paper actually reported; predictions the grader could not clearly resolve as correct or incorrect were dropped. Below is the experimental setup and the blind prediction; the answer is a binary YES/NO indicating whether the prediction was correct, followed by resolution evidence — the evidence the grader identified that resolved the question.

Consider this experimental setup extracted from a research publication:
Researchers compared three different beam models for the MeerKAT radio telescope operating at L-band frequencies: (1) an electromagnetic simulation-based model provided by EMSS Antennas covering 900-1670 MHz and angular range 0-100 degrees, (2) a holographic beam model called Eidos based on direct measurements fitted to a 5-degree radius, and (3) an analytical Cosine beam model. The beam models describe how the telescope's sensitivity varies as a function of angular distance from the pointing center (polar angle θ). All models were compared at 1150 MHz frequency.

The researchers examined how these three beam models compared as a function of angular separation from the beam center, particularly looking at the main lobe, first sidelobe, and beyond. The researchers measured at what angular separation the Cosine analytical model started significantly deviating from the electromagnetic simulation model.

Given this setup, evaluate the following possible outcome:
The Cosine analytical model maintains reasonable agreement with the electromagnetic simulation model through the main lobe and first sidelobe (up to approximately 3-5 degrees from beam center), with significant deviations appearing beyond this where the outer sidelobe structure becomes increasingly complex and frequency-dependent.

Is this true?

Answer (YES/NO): NO